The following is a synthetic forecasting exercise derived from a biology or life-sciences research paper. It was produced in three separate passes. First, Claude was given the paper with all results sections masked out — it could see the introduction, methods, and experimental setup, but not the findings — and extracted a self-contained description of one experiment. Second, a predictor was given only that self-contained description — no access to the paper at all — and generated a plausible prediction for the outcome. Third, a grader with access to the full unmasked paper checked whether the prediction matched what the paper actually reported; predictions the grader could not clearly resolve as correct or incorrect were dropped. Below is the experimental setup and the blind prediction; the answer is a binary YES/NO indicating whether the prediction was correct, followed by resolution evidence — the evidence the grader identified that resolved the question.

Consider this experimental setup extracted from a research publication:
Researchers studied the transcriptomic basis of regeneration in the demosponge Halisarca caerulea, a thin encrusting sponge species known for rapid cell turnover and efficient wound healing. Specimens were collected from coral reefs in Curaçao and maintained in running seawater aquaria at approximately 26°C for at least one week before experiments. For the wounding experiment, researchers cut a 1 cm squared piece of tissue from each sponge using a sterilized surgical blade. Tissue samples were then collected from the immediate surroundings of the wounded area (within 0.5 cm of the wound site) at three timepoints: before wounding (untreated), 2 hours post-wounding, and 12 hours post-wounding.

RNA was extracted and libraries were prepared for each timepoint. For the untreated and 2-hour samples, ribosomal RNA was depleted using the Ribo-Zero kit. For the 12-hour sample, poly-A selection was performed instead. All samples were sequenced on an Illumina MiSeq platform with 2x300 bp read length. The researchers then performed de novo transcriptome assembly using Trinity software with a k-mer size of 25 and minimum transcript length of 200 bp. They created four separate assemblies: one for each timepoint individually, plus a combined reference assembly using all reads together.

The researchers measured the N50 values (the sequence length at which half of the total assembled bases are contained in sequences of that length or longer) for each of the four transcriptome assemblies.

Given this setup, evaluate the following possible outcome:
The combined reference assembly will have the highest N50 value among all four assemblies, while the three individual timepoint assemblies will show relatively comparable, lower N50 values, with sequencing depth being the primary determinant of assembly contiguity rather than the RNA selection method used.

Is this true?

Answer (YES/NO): NO